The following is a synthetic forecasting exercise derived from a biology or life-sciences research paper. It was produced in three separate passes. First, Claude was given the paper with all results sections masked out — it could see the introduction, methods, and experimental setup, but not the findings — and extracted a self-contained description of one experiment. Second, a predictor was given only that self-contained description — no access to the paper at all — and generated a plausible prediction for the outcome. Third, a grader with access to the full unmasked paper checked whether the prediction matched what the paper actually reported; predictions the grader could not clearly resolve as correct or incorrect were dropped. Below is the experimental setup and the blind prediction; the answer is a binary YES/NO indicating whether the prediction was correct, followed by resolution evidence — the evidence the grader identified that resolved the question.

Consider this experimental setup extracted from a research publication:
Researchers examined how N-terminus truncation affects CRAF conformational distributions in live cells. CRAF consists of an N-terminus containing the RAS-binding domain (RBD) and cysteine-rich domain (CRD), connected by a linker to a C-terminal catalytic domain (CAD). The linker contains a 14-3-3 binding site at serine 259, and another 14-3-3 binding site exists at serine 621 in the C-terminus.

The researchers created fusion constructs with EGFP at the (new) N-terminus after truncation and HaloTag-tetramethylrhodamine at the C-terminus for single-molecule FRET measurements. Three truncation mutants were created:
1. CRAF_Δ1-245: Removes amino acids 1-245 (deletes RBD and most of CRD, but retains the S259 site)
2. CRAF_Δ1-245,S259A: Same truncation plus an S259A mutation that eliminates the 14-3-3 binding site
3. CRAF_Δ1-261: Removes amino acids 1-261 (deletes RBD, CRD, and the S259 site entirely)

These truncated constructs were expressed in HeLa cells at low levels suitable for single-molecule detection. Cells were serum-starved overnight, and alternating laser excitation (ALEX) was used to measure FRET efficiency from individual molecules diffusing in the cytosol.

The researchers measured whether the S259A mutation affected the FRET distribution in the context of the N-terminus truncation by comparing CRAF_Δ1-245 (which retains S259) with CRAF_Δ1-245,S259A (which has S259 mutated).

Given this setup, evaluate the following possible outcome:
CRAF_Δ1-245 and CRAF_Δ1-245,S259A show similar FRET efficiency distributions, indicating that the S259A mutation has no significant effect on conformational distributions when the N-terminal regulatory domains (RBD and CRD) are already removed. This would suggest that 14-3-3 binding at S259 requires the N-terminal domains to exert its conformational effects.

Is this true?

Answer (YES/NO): NO